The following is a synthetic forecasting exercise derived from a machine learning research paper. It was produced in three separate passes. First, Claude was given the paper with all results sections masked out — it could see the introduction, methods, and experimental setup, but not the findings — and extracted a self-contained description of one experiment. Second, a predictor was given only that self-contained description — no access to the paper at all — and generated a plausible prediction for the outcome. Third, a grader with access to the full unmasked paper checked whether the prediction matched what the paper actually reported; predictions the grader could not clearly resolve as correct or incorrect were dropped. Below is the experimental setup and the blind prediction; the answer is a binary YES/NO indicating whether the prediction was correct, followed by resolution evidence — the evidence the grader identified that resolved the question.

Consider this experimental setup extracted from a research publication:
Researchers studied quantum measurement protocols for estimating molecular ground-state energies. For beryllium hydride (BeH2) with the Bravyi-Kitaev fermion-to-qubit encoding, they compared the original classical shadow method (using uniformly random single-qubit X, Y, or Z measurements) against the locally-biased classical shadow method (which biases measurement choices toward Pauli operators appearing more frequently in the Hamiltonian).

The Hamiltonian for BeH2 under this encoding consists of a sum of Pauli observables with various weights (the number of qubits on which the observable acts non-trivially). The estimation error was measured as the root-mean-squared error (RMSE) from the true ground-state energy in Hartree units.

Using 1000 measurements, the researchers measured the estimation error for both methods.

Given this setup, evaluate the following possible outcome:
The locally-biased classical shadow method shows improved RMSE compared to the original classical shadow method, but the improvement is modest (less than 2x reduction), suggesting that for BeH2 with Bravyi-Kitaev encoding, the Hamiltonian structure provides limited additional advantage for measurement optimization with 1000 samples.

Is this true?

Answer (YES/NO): YES